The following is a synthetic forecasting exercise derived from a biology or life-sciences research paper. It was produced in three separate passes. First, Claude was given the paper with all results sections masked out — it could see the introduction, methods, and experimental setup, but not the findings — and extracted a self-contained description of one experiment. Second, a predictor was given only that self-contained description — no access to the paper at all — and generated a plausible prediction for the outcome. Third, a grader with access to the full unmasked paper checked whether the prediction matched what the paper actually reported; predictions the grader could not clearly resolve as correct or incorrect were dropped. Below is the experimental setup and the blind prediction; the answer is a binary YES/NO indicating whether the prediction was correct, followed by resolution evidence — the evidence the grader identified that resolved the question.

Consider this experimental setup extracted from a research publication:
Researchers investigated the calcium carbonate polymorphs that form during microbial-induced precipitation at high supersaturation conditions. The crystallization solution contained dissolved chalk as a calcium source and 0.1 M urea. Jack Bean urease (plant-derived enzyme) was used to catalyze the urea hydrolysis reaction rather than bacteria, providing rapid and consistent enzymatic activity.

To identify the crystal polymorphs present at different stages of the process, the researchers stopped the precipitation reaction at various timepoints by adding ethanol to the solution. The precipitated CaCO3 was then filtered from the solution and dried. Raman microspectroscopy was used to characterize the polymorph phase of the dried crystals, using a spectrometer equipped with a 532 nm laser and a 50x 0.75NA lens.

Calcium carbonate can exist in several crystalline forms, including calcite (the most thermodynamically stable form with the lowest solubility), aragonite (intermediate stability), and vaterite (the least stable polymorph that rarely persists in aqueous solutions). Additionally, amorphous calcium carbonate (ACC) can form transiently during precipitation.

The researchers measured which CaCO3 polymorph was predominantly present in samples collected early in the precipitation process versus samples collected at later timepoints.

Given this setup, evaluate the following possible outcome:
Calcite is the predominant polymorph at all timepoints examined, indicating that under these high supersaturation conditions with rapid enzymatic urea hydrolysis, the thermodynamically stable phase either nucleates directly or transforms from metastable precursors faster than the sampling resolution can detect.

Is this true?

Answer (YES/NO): NO